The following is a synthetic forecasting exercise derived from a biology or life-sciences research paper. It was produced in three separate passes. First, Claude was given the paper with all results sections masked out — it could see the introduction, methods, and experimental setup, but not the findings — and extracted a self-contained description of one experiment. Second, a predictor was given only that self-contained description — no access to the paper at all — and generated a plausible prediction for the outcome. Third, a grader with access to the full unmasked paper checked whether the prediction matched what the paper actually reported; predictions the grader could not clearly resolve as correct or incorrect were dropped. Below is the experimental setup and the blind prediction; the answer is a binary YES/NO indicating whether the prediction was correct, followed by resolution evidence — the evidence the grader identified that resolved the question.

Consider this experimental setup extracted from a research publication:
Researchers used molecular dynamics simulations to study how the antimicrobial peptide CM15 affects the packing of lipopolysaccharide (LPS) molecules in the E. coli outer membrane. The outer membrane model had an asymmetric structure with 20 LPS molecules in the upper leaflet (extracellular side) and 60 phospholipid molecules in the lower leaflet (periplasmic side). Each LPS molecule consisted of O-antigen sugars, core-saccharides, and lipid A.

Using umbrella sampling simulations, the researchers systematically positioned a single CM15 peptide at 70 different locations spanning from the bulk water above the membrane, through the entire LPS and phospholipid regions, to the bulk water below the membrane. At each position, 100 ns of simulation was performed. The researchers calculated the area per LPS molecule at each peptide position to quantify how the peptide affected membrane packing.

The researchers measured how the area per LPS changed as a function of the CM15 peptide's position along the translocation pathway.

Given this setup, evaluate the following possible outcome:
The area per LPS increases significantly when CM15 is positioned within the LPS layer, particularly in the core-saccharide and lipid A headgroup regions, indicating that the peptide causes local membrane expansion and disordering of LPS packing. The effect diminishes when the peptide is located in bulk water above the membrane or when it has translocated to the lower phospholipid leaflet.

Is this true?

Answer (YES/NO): YES